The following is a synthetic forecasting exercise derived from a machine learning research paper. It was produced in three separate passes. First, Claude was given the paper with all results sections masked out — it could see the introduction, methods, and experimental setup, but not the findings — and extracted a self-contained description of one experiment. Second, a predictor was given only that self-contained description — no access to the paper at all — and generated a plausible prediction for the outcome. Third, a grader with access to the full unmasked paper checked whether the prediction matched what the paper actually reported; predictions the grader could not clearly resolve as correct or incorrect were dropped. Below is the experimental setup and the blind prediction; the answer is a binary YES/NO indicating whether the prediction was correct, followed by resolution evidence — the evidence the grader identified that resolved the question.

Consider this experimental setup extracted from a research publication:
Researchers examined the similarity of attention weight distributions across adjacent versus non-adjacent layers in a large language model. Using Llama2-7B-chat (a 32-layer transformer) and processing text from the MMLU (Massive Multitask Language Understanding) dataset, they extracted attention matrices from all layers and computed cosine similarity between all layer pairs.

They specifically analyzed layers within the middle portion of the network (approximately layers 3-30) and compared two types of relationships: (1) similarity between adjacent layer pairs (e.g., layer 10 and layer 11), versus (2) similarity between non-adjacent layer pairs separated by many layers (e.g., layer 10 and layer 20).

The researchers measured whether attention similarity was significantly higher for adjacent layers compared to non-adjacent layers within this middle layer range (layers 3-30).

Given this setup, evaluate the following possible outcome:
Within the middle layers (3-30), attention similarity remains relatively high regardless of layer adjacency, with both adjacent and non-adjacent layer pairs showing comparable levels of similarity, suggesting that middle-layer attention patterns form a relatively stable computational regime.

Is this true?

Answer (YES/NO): YES